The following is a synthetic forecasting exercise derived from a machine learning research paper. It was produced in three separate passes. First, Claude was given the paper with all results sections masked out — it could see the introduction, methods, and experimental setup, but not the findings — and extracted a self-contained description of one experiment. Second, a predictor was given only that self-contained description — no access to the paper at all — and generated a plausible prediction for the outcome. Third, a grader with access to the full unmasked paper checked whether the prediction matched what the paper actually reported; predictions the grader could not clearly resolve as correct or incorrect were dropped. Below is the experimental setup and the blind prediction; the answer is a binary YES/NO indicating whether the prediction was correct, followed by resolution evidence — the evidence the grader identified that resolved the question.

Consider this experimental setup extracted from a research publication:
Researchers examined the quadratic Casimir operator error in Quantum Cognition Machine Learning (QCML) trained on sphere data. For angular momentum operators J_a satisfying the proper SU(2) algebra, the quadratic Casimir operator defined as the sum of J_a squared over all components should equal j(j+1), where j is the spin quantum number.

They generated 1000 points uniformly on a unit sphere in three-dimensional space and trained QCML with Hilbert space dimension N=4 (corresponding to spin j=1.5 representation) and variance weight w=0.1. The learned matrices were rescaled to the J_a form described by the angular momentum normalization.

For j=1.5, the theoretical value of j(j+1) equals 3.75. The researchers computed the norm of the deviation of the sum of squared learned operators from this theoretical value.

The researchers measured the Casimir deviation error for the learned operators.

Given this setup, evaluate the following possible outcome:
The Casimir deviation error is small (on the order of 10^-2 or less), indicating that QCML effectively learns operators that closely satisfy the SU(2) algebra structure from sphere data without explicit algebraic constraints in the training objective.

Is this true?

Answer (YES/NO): NO